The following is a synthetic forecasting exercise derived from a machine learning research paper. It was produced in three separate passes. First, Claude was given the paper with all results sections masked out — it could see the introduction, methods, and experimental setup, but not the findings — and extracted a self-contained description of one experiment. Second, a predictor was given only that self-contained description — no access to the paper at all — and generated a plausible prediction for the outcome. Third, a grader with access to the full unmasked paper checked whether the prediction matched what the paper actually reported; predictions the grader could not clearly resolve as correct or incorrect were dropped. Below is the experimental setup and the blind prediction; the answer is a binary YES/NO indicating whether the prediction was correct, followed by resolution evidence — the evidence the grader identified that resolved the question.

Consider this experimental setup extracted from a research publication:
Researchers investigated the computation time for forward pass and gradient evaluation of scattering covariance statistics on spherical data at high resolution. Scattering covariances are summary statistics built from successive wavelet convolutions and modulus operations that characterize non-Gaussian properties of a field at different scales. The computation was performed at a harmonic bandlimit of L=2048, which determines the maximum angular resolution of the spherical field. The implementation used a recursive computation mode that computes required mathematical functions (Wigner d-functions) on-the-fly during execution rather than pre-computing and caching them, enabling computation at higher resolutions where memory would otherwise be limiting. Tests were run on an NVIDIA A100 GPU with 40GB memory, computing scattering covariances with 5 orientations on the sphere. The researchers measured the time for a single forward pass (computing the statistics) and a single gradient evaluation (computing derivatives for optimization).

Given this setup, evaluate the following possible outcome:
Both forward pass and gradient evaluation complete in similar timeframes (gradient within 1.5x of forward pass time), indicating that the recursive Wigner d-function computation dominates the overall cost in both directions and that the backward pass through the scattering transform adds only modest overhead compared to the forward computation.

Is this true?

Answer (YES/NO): NO